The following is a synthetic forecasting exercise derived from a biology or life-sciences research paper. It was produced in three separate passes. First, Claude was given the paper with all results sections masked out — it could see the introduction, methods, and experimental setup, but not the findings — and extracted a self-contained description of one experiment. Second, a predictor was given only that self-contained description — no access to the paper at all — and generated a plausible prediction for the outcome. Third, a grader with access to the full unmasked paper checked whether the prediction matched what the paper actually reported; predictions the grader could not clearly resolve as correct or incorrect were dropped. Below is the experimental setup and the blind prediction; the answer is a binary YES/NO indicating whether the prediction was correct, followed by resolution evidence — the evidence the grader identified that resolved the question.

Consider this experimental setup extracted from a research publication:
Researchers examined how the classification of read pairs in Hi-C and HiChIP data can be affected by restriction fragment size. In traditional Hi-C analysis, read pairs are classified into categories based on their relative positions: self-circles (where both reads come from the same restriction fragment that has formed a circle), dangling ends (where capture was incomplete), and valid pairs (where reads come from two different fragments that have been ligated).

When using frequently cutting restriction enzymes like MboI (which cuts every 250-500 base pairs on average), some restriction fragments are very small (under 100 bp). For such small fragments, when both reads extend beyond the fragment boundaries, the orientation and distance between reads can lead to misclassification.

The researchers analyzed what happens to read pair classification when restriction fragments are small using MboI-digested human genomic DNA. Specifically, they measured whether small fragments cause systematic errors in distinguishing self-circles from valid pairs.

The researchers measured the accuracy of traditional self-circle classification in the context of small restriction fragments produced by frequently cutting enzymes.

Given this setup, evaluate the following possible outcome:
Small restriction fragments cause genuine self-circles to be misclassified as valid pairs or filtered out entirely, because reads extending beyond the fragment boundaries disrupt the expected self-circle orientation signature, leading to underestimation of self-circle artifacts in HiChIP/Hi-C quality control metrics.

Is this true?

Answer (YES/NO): YES